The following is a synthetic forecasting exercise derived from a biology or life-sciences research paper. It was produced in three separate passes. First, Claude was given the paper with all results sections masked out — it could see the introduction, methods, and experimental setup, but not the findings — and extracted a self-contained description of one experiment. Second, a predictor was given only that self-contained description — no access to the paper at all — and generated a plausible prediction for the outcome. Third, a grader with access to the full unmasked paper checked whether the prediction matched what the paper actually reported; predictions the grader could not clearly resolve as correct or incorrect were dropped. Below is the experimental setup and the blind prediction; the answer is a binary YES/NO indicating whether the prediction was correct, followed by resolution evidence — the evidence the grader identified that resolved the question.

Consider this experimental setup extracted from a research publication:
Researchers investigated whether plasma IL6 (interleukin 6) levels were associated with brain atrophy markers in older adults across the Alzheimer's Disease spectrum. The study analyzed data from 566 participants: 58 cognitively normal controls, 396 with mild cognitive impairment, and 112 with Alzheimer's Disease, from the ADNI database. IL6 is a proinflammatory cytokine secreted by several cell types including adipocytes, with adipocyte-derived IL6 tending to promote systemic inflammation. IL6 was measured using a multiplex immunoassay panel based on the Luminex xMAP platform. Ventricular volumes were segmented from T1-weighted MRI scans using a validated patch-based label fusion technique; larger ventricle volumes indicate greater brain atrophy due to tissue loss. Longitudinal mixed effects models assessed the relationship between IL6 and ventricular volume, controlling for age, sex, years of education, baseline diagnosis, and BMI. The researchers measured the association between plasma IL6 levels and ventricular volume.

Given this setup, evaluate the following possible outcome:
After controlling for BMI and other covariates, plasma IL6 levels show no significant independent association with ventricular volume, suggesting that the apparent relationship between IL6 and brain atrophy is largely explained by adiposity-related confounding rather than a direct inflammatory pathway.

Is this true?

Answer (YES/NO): NO